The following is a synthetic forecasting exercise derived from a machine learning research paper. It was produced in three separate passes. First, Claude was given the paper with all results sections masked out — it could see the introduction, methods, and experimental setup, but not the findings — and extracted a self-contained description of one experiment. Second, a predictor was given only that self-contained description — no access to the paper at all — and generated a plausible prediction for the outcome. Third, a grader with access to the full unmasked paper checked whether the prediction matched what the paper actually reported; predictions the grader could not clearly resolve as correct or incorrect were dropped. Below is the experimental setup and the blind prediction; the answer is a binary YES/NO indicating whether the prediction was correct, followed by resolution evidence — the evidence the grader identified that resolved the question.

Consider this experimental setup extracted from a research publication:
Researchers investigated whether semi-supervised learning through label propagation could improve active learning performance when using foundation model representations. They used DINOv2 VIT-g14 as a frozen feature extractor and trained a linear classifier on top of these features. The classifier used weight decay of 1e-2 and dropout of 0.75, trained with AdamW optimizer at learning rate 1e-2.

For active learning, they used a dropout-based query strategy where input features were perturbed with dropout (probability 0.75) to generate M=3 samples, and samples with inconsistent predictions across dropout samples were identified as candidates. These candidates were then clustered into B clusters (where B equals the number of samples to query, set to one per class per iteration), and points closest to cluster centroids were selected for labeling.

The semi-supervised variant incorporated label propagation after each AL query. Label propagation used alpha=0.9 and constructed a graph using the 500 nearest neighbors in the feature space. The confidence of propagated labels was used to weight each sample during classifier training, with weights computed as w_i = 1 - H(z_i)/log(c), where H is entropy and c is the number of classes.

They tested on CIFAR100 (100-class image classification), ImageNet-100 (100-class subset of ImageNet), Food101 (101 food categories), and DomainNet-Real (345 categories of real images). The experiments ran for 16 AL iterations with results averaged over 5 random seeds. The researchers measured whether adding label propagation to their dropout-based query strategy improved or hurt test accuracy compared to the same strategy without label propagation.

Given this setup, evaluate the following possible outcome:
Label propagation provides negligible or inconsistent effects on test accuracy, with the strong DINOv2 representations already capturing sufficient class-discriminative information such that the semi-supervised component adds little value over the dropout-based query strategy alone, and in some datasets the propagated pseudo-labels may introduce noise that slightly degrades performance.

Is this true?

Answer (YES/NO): NO